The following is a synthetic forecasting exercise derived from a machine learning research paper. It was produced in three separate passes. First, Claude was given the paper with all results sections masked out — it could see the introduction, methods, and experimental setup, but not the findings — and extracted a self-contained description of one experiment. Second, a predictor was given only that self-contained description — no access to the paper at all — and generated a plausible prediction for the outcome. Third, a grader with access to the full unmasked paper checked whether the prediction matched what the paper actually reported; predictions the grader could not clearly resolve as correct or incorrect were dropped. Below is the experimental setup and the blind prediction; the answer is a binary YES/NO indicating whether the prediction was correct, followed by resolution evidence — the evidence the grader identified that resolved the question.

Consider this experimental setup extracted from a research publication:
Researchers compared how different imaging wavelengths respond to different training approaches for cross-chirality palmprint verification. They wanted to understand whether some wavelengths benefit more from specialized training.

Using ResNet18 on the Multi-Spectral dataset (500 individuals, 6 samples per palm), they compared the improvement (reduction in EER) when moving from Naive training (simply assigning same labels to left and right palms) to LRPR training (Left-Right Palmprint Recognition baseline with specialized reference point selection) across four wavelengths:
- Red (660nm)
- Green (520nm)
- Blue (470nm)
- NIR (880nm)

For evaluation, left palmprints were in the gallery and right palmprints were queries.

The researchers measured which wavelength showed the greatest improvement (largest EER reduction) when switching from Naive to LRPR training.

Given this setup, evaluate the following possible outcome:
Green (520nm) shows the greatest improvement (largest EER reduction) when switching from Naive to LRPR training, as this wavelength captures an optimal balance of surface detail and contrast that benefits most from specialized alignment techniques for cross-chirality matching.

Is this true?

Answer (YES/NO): NO